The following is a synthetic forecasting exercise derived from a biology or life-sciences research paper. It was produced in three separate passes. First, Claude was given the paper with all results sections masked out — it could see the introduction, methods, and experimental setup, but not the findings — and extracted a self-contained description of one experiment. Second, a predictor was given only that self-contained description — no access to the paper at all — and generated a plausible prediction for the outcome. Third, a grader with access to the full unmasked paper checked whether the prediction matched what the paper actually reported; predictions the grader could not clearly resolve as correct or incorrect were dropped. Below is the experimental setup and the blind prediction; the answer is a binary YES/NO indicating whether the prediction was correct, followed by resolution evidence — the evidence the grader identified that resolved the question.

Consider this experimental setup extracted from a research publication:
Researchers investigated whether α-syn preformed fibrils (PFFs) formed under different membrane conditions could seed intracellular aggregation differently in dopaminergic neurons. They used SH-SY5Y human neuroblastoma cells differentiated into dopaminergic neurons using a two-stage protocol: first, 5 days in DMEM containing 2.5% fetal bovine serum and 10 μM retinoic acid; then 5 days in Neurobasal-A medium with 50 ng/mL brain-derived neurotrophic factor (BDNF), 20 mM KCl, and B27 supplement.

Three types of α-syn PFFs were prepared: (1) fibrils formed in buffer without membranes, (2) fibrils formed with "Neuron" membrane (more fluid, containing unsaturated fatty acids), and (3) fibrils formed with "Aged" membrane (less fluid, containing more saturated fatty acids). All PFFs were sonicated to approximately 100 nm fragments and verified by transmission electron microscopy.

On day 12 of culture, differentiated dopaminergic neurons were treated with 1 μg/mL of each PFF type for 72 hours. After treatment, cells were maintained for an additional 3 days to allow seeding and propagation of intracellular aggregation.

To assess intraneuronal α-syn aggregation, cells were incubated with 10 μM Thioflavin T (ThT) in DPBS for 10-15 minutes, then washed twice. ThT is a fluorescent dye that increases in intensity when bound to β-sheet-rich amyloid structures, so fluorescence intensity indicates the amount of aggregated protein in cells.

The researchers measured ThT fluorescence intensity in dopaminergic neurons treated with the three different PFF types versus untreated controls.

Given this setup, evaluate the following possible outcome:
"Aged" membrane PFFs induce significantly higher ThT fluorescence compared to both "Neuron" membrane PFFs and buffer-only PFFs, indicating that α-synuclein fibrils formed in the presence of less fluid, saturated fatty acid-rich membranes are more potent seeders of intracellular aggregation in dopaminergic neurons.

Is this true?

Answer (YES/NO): NO